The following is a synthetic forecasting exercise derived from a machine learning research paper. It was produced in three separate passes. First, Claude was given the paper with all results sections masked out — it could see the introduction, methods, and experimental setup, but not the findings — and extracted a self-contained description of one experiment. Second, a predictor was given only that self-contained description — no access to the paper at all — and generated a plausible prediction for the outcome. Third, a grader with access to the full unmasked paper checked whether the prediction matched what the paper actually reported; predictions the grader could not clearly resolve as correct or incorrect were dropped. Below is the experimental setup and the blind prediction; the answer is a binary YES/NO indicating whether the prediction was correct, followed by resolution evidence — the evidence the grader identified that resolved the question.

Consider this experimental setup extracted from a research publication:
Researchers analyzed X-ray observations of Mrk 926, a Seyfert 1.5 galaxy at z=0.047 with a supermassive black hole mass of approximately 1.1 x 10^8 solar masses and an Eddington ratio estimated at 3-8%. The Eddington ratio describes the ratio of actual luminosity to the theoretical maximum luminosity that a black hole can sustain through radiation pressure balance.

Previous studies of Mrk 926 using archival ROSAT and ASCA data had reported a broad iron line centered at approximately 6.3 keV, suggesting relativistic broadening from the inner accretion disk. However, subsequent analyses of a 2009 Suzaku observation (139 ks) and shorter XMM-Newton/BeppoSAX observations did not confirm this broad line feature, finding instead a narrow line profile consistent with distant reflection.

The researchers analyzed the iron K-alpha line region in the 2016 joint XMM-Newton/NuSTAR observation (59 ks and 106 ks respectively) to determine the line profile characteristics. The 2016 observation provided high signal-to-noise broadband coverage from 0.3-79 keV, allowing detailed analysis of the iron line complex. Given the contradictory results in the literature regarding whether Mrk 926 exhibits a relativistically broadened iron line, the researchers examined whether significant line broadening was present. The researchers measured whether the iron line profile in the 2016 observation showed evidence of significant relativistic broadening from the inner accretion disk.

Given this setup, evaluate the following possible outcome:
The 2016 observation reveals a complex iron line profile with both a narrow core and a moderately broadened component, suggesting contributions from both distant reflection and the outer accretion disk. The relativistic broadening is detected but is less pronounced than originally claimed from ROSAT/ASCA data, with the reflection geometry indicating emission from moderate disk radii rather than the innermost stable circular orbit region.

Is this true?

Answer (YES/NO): NO